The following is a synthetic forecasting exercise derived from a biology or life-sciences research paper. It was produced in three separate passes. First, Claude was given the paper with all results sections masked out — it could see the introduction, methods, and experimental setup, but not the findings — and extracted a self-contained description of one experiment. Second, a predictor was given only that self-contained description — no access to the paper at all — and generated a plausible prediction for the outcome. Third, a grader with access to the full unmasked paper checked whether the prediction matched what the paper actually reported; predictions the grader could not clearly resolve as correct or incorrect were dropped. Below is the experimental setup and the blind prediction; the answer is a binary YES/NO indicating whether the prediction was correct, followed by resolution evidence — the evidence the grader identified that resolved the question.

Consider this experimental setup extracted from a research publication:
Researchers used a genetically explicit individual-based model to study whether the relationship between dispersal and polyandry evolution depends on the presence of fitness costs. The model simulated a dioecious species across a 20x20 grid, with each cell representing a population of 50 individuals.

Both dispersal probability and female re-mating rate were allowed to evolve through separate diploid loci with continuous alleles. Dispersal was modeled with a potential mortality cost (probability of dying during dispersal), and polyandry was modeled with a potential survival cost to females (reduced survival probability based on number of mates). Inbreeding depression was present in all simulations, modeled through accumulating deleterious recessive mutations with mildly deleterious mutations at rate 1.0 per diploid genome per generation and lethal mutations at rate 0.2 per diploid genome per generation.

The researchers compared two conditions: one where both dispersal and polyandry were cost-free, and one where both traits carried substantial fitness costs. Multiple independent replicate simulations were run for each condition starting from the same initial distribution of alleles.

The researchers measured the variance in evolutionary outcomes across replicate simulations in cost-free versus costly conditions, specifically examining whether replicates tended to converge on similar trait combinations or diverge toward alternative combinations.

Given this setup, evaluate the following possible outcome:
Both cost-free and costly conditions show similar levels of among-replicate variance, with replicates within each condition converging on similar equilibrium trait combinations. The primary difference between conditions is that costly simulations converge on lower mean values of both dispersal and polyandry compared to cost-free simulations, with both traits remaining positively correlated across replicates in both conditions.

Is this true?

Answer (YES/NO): NO